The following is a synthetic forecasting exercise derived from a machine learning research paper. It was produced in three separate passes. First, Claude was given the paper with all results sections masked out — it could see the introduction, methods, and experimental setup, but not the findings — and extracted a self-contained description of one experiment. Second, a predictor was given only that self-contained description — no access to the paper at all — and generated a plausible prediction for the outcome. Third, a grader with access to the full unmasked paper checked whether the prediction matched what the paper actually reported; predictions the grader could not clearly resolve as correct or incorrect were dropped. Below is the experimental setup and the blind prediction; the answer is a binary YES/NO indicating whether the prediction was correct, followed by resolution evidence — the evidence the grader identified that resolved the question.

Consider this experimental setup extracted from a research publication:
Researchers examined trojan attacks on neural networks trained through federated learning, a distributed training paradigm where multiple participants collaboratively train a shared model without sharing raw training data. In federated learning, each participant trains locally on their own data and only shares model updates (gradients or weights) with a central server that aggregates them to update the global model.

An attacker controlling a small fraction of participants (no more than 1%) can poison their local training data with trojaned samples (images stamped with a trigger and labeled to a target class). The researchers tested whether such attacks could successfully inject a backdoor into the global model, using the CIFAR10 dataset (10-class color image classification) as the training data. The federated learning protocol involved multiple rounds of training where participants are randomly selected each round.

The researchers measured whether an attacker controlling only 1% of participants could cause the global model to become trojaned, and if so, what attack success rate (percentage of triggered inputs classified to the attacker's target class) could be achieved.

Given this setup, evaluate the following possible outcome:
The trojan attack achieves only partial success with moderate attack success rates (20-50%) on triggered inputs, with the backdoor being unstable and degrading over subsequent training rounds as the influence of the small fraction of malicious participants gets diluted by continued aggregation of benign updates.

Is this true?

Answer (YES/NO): NO